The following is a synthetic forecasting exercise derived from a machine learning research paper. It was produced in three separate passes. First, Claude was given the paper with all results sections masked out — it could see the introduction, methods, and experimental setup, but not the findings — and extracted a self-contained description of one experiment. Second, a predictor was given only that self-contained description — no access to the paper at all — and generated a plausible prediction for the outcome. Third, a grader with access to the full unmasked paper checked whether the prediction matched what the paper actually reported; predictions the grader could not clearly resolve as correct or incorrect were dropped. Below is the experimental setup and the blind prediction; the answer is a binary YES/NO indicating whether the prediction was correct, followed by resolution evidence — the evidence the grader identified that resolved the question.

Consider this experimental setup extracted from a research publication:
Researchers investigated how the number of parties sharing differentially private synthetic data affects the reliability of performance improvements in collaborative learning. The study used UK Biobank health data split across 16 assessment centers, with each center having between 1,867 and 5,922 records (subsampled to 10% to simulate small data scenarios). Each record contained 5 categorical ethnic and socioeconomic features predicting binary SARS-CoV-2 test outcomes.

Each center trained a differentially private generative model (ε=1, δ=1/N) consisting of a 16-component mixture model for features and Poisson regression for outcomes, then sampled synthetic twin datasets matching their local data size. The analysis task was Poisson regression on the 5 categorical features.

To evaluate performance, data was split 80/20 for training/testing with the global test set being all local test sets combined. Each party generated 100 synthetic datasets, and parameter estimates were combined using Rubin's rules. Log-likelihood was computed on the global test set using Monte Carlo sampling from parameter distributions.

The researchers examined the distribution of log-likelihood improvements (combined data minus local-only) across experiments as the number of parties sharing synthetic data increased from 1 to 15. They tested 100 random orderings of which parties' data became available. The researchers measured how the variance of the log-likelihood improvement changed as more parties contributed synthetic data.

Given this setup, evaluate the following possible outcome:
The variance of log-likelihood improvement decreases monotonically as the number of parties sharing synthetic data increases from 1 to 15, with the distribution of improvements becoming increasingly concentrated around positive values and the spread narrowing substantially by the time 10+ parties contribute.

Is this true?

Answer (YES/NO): NO